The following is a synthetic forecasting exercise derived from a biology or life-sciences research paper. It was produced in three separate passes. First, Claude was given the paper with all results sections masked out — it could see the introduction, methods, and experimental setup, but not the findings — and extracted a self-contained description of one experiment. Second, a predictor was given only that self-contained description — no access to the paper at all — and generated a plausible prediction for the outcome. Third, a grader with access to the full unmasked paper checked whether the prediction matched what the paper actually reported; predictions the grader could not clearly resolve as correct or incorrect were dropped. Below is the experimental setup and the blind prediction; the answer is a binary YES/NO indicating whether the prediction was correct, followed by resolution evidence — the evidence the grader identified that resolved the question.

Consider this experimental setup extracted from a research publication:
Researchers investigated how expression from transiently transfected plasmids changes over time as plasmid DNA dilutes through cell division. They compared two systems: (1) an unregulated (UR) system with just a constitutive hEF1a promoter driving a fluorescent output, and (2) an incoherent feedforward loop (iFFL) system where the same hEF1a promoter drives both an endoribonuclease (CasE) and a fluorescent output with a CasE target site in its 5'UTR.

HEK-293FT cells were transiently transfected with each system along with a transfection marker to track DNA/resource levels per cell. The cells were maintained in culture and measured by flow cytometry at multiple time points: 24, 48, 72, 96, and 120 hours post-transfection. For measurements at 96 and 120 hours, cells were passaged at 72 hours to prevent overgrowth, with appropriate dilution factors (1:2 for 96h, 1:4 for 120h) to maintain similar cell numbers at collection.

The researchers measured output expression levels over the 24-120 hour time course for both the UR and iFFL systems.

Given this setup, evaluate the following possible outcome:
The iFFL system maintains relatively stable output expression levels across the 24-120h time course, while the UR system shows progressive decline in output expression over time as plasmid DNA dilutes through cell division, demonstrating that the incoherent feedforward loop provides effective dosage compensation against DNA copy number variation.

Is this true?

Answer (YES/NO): YES